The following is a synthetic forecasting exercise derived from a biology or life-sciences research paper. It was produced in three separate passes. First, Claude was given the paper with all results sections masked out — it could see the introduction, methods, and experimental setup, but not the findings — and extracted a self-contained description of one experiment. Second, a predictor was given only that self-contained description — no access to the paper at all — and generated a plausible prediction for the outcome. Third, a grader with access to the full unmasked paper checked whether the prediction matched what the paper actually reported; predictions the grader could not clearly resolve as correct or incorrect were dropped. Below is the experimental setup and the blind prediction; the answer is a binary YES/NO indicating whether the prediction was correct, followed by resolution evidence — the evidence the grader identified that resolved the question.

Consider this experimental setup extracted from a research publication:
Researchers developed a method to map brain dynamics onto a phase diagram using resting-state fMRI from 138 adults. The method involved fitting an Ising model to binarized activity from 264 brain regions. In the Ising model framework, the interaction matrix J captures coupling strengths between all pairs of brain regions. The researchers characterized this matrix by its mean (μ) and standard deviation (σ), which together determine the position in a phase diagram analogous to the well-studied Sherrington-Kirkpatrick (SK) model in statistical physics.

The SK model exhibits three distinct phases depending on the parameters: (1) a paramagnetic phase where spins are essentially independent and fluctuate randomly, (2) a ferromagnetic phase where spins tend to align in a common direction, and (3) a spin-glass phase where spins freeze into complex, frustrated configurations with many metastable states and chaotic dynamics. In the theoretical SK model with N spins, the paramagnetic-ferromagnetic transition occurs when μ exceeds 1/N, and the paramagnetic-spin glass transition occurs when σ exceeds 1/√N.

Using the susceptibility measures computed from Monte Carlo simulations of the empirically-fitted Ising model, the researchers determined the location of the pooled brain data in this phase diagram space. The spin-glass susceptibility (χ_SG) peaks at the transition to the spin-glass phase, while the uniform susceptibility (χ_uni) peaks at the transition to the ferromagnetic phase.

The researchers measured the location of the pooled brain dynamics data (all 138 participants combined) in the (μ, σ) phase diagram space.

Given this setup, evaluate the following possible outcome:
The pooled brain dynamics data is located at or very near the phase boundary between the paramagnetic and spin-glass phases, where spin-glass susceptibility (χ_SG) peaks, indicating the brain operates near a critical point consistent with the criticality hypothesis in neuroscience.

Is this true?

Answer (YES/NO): YES